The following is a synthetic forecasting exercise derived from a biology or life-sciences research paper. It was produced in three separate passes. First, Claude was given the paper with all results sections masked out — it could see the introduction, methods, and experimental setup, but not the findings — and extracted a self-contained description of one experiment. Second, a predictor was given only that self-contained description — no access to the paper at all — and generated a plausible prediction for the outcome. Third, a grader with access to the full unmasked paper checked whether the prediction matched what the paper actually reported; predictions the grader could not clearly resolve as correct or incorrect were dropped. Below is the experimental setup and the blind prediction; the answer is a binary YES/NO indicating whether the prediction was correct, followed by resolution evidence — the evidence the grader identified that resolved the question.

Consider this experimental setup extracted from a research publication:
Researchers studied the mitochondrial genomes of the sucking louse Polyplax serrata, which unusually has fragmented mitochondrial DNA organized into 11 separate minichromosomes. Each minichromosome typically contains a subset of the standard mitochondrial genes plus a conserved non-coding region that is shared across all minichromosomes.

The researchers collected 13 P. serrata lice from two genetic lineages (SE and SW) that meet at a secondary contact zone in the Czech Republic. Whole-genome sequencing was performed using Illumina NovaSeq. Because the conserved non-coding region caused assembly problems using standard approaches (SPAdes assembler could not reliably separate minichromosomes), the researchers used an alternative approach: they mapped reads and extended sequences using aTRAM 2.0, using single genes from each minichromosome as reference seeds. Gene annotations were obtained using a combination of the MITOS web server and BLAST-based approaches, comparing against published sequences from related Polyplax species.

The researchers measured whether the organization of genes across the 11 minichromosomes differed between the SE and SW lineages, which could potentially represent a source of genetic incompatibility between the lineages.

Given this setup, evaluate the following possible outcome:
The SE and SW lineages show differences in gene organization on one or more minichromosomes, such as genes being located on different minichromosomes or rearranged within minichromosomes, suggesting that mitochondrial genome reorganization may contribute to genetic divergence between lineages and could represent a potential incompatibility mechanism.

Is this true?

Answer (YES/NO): NO